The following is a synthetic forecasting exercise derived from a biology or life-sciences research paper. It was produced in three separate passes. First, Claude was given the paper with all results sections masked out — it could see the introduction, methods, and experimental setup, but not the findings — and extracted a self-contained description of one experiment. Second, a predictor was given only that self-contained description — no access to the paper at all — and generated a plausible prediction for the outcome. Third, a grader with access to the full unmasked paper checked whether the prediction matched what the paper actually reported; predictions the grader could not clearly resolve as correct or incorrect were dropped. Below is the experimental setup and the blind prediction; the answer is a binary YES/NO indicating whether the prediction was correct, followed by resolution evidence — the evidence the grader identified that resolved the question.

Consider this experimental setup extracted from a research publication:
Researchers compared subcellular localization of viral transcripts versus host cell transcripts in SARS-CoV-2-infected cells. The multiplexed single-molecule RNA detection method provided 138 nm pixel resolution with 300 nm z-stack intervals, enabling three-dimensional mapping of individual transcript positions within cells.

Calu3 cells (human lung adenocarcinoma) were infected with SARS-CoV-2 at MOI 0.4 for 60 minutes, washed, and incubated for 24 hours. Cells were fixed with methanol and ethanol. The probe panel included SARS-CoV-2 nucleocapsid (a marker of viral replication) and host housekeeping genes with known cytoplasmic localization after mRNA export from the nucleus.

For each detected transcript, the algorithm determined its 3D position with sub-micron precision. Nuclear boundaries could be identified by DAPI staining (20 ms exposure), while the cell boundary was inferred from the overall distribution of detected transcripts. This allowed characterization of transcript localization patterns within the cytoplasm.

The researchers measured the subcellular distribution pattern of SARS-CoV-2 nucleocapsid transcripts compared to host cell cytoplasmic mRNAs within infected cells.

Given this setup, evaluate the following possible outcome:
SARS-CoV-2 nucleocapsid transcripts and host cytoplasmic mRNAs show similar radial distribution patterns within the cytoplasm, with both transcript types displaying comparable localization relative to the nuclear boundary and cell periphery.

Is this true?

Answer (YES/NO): NO